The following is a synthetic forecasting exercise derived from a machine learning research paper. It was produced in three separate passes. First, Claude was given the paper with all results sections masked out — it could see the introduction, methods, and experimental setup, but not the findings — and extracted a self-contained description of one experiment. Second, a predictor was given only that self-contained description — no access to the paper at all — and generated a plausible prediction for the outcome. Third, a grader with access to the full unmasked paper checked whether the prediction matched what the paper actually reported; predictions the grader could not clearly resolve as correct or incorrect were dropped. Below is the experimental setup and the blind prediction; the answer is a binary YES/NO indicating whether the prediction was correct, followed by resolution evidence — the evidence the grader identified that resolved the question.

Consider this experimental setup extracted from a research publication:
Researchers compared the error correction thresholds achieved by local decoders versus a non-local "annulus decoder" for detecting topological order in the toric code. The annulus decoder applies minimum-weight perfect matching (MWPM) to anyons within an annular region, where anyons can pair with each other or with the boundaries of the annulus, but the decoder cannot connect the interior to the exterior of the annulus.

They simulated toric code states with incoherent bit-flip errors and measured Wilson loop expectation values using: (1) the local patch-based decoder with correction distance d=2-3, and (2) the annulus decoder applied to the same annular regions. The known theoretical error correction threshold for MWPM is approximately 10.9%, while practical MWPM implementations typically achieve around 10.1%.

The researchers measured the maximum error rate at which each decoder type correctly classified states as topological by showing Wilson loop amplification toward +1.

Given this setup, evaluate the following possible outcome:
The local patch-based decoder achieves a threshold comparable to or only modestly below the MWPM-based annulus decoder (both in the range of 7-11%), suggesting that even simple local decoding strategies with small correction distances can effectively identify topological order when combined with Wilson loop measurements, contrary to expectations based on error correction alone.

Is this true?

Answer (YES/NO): NO